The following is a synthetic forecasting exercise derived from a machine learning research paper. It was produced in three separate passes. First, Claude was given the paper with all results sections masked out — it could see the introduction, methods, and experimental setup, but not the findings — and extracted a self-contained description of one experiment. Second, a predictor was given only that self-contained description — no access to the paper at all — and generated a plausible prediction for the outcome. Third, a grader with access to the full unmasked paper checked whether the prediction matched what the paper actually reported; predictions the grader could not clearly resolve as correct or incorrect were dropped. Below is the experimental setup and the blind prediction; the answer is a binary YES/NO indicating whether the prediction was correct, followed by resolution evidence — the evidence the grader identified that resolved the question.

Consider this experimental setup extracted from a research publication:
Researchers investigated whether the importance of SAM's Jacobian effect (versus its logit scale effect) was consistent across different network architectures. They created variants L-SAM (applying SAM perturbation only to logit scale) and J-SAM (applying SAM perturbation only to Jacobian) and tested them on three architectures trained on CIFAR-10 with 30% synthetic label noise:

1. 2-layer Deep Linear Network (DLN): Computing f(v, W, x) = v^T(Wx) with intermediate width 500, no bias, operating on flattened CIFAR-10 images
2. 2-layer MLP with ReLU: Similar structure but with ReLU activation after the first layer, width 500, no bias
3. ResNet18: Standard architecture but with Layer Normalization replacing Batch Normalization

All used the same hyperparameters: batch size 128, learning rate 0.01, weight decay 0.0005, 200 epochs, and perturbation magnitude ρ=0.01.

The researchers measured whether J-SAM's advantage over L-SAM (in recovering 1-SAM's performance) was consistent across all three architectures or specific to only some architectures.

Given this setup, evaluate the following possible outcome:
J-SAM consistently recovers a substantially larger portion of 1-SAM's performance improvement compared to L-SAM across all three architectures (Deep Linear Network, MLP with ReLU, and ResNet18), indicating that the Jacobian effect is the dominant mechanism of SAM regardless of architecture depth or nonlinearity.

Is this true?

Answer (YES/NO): YES